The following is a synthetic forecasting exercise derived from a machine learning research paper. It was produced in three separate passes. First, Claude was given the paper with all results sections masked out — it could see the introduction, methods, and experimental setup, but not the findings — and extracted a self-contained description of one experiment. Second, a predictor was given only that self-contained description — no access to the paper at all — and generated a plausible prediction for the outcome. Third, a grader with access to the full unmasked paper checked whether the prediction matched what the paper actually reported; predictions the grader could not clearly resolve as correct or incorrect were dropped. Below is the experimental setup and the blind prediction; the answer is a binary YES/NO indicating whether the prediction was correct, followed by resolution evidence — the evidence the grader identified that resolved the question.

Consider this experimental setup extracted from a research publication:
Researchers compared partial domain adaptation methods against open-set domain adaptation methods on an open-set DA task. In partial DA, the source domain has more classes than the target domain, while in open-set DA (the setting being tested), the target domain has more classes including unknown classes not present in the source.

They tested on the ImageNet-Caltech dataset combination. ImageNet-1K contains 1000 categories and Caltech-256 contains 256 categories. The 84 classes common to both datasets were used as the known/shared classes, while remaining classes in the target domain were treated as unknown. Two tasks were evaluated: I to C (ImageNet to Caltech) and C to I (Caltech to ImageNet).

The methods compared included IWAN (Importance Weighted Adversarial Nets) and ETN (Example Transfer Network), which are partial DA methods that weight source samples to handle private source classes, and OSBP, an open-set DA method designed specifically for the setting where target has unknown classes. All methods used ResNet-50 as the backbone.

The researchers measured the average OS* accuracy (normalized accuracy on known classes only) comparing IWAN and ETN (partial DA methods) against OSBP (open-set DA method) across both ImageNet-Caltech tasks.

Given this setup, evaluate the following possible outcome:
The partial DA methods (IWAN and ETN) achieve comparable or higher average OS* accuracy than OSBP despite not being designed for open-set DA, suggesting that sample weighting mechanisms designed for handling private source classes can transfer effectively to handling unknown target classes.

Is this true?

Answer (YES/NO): YES